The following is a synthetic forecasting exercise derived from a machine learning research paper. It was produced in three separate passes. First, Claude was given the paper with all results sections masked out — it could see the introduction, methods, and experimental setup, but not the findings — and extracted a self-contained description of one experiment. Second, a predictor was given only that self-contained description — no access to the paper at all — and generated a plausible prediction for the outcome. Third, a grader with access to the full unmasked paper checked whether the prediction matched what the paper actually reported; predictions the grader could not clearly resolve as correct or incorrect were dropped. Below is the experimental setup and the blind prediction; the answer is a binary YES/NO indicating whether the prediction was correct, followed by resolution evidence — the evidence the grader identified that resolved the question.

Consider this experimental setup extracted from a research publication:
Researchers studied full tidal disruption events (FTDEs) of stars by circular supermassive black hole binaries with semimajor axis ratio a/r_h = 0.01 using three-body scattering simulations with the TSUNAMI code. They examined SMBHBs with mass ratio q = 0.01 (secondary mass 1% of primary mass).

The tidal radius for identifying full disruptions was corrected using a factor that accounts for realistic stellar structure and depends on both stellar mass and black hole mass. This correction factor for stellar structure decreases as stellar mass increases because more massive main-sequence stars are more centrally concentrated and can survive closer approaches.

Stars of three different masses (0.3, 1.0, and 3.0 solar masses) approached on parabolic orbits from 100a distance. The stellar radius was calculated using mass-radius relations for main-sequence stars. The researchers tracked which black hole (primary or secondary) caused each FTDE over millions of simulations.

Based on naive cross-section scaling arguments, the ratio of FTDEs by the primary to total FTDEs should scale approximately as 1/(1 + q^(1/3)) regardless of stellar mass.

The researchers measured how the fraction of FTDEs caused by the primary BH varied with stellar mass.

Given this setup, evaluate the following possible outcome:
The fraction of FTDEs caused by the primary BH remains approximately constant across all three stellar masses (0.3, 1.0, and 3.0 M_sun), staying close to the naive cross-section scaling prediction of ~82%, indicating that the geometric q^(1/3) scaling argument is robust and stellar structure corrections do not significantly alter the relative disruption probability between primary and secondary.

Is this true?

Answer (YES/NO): NO